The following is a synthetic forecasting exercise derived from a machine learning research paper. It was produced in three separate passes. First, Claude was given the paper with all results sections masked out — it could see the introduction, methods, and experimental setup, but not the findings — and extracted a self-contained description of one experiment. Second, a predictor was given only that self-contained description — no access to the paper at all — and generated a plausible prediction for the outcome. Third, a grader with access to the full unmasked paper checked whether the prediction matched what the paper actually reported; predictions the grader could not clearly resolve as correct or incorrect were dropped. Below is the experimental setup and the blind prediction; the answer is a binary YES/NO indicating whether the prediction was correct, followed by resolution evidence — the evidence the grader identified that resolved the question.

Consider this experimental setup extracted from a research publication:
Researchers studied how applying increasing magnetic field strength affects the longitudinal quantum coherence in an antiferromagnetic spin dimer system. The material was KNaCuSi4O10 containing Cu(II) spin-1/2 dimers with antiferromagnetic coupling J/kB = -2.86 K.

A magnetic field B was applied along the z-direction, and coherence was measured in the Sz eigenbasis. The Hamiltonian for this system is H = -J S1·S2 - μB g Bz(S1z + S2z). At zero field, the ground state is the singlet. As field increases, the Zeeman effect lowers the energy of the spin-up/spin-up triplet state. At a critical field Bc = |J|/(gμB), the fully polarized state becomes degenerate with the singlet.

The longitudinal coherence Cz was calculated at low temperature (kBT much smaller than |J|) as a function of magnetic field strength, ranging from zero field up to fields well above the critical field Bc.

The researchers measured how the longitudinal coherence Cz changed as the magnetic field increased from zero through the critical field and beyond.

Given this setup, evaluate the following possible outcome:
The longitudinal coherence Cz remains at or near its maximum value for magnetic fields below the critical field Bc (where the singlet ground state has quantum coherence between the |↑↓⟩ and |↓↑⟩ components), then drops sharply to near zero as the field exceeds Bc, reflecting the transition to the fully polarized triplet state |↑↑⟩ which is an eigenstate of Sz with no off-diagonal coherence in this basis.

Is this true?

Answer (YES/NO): YES